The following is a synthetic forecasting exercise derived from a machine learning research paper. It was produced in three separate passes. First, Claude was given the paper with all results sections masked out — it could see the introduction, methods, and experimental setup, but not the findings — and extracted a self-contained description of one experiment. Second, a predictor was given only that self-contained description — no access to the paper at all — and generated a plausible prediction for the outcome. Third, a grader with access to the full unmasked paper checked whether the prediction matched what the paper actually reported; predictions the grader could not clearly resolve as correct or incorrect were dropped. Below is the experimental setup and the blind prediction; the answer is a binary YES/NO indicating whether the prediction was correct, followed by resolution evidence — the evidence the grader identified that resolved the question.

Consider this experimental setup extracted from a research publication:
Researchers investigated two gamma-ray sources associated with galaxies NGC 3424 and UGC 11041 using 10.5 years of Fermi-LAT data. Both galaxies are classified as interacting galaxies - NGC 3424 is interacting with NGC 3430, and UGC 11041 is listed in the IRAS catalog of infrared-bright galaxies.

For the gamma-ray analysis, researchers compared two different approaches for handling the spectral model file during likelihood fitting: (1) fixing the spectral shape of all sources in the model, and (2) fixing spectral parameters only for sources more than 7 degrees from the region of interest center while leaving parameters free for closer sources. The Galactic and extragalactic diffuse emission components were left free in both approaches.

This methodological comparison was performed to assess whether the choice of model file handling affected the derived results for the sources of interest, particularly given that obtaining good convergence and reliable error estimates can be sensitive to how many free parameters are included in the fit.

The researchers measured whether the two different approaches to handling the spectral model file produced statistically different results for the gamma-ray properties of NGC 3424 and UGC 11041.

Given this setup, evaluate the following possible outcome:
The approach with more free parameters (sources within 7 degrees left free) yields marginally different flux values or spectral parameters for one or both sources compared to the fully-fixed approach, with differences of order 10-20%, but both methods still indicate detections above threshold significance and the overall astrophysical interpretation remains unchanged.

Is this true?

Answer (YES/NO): NO